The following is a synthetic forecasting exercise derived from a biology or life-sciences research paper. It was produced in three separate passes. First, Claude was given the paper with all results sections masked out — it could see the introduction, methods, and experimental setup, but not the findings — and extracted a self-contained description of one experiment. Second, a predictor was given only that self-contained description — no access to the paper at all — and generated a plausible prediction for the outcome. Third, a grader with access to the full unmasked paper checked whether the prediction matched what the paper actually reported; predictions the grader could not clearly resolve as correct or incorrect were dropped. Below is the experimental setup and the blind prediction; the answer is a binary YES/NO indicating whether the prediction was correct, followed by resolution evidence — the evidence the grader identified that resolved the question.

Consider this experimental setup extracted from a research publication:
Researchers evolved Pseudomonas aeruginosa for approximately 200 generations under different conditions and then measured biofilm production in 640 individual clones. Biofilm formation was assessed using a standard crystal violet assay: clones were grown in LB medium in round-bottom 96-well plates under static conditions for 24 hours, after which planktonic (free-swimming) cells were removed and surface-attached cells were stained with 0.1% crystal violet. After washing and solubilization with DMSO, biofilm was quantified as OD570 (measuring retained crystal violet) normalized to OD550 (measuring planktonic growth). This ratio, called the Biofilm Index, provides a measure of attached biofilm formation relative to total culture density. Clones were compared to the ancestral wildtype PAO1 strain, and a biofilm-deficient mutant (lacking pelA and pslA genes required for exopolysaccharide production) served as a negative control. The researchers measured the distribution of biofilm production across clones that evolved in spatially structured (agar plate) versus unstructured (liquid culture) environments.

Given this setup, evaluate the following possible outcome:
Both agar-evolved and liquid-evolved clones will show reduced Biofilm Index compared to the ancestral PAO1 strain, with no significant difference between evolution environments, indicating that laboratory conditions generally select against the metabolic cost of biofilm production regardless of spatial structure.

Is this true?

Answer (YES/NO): NO